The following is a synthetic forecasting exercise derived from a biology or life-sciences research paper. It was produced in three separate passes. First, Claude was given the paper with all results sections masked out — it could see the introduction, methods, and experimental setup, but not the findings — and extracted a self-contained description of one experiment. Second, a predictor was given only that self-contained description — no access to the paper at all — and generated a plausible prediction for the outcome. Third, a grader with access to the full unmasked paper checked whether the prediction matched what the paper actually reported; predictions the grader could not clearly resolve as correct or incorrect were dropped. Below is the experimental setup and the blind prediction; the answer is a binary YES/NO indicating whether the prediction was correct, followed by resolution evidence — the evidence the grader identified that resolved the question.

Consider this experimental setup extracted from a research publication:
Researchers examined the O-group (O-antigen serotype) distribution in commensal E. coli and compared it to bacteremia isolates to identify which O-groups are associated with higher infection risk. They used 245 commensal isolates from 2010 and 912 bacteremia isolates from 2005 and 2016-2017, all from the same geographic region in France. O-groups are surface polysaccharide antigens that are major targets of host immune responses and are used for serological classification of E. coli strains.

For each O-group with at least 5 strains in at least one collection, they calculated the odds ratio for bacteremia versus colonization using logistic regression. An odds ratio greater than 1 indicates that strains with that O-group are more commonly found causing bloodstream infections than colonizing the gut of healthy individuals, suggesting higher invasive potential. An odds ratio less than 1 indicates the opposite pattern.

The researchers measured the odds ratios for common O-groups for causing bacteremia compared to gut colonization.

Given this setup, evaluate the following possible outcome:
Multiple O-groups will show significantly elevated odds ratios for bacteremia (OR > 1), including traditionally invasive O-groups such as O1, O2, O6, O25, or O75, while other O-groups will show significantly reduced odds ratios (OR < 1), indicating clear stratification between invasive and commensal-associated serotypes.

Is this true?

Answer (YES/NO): NO